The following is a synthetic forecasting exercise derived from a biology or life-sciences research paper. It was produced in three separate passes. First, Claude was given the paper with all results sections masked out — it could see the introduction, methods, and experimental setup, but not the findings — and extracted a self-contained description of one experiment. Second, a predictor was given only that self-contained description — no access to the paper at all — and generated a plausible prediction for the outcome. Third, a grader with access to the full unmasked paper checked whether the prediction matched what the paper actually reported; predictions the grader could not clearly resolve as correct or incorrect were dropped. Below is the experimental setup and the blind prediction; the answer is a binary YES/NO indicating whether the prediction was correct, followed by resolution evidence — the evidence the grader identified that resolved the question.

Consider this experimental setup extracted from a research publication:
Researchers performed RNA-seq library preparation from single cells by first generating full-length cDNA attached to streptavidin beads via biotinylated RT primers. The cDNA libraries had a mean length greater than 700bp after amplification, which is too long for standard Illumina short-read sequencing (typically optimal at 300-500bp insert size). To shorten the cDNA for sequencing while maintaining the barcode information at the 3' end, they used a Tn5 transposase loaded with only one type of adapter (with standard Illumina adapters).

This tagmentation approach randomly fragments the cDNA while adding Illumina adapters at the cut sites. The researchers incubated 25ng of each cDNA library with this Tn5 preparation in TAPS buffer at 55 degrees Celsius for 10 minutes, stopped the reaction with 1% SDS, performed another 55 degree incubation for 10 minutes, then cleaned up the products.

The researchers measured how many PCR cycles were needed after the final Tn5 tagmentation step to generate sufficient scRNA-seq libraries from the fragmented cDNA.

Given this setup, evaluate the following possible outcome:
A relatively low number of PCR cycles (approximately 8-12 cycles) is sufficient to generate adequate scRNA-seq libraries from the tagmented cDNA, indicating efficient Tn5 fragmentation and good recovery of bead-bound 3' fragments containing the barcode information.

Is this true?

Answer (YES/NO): NO